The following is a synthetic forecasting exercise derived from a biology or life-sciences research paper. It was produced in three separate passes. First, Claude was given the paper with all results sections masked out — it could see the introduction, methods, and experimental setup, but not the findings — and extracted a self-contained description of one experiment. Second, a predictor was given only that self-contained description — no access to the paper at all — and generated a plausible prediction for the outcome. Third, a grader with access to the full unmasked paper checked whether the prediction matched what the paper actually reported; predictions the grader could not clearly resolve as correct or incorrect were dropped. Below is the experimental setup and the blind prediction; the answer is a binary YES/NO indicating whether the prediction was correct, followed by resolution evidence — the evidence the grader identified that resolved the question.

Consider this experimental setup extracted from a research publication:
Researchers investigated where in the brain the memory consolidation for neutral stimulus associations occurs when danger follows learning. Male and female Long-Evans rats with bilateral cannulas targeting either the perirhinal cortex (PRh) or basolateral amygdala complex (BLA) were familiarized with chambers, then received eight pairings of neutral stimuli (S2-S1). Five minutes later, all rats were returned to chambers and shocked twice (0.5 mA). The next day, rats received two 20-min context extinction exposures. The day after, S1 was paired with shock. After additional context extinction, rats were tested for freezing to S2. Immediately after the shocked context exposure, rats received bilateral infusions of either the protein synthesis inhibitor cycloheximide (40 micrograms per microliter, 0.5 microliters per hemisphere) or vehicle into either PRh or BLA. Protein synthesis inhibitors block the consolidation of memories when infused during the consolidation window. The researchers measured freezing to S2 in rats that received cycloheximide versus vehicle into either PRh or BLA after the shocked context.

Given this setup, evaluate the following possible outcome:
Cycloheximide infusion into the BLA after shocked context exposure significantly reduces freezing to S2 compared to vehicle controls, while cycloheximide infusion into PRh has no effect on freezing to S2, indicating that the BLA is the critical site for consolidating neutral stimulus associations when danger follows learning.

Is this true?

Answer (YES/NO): YES